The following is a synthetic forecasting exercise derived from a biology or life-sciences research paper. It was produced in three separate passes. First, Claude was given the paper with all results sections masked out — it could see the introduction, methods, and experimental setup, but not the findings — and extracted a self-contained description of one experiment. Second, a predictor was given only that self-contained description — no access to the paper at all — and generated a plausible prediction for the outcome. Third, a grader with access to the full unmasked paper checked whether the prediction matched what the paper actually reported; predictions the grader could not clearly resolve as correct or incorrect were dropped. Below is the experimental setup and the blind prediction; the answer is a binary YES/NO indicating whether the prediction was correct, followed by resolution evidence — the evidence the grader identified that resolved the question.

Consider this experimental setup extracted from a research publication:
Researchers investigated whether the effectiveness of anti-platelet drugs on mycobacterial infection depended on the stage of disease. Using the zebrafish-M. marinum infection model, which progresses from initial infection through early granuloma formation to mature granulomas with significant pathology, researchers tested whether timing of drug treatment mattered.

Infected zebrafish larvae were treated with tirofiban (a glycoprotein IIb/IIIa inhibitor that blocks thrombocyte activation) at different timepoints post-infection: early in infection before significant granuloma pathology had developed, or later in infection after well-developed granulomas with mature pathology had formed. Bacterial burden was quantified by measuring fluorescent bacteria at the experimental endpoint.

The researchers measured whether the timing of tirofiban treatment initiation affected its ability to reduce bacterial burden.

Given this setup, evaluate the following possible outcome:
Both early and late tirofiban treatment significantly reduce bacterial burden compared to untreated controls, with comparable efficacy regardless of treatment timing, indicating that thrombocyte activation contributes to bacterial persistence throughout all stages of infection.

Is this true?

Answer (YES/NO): NO